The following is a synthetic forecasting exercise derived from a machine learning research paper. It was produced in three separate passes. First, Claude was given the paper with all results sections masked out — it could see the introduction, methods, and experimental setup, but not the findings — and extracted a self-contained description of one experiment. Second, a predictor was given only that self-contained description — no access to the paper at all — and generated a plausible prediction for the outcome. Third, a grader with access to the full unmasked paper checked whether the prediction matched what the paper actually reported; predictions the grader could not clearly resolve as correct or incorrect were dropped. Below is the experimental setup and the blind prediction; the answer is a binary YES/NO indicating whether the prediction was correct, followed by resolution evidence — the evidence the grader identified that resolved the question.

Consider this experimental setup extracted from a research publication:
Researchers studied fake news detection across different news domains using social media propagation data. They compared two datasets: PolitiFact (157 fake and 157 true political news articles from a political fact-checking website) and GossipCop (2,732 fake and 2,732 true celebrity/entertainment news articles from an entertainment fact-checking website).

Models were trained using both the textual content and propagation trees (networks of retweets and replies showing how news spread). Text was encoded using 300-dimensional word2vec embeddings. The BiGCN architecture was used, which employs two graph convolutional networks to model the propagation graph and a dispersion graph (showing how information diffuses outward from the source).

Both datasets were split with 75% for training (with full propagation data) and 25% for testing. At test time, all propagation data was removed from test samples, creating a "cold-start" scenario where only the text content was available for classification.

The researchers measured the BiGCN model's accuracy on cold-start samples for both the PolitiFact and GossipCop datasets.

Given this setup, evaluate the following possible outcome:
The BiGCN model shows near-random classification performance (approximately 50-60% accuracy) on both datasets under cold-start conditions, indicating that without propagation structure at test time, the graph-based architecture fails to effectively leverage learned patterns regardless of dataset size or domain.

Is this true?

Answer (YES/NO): NO